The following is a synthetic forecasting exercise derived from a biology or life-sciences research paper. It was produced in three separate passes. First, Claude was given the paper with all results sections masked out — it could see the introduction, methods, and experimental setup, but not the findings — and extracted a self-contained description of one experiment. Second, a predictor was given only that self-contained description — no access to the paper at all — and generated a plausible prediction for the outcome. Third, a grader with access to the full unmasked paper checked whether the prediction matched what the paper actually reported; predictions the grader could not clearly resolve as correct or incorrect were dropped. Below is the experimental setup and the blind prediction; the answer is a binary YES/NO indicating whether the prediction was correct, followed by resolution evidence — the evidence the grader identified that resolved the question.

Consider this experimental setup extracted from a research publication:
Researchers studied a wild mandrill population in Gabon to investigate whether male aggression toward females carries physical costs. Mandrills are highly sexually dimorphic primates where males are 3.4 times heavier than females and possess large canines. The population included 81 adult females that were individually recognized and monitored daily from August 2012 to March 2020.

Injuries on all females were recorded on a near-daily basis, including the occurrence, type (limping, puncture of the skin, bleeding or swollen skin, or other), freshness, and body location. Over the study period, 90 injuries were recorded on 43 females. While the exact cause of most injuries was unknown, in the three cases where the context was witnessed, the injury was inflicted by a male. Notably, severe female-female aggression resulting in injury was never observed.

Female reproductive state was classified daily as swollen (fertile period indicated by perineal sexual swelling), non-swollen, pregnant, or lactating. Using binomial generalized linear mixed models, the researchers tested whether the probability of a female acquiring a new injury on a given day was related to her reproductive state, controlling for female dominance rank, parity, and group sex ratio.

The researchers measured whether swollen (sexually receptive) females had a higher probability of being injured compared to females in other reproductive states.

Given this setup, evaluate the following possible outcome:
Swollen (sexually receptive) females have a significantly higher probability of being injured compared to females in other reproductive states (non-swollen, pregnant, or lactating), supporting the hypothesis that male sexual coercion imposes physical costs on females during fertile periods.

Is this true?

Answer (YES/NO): YES